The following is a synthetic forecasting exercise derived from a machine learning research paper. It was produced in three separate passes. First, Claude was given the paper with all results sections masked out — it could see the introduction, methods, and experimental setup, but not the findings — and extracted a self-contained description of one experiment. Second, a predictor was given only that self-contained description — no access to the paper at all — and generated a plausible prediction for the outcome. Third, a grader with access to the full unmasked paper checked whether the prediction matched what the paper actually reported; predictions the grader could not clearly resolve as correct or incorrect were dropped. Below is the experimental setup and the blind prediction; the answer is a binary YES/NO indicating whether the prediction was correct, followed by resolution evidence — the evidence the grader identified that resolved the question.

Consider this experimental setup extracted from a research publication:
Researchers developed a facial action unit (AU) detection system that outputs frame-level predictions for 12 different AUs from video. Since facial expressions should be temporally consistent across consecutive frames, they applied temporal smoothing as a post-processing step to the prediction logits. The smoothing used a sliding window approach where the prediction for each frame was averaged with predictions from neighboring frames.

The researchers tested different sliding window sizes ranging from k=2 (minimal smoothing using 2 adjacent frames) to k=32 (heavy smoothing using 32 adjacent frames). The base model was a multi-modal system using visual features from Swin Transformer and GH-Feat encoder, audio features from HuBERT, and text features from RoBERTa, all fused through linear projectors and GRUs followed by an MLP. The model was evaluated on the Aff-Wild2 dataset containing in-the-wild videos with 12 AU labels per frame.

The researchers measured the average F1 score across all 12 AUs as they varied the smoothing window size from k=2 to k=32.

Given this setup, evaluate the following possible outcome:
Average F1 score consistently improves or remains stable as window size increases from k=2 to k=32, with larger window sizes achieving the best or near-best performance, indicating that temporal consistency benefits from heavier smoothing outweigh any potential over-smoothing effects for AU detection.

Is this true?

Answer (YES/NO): NO